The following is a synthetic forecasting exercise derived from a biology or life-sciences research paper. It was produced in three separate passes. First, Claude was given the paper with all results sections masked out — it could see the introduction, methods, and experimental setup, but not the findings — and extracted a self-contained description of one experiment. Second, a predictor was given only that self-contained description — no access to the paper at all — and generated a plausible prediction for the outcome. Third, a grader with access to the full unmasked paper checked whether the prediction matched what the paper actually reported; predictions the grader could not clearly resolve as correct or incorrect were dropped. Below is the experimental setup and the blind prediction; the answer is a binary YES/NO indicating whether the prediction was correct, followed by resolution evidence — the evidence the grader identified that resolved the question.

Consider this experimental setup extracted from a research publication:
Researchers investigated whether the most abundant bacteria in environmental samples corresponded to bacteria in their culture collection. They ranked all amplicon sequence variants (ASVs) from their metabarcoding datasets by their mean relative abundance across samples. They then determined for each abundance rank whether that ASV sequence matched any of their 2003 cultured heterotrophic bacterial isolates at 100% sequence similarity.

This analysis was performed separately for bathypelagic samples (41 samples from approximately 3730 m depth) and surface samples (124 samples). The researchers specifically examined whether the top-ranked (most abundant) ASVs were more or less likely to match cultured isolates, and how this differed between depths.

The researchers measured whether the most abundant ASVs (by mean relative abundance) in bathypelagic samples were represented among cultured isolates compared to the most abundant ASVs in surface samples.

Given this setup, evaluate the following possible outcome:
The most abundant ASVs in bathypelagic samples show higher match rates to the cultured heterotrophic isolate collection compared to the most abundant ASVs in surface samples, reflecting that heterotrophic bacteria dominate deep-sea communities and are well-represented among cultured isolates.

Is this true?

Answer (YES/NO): YES